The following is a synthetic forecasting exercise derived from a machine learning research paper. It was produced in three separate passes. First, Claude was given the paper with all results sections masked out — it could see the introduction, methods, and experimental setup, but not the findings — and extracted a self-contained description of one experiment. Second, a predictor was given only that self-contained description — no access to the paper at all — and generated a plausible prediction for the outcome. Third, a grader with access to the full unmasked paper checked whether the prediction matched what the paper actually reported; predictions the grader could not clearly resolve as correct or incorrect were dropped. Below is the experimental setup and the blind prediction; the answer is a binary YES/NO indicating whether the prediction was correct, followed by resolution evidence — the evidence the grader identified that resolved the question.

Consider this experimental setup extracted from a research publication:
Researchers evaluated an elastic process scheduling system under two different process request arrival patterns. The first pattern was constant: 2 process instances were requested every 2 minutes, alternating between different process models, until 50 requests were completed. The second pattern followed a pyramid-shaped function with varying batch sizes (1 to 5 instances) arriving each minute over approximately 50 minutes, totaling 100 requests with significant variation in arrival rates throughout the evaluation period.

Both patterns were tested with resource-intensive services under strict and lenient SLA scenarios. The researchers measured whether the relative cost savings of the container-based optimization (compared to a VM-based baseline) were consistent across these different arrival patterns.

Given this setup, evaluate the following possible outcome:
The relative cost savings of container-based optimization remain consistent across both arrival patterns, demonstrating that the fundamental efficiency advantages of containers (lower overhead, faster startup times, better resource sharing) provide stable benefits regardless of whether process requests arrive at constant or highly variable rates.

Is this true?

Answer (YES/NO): NO